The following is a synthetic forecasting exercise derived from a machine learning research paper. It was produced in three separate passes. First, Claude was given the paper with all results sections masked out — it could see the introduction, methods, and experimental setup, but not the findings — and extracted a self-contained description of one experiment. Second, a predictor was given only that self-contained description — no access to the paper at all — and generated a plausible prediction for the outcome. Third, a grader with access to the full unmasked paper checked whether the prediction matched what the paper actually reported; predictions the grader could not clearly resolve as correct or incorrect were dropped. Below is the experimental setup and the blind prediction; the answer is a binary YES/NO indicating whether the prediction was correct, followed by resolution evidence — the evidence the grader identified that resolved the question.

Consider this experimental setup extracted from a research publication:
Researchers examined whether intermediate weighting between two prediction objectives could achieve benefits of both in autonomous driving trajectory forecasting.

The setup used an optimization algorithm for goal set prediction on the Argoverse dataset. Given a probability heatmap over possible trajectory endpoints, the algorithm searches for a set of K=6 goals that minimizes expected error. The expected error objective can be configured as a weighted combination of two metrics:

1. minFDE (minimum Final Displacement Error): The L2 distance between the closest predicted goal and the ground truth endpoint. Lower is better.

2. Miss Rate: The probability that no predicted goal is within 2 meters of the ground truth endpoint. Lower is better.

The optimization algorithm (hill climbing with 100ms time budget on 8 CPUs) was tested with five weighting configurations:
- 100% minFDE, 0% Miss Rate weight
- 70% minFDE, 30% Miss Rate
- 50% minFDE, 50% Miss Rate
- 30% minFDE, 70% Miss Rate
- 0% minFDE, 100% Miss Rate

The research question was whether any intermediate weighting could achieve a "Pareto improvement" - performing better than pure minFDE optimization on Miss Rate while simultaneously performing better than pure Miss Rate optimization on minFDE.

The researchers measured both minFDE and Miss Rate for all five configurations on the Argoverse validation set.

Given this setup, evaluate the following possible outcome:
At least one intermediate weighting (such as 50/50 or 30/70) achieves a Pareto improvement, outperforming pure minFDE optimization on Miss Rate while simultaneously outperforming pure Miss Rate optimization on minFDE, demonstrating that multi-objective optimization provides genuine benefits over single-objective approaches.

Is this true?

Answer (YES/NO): YES